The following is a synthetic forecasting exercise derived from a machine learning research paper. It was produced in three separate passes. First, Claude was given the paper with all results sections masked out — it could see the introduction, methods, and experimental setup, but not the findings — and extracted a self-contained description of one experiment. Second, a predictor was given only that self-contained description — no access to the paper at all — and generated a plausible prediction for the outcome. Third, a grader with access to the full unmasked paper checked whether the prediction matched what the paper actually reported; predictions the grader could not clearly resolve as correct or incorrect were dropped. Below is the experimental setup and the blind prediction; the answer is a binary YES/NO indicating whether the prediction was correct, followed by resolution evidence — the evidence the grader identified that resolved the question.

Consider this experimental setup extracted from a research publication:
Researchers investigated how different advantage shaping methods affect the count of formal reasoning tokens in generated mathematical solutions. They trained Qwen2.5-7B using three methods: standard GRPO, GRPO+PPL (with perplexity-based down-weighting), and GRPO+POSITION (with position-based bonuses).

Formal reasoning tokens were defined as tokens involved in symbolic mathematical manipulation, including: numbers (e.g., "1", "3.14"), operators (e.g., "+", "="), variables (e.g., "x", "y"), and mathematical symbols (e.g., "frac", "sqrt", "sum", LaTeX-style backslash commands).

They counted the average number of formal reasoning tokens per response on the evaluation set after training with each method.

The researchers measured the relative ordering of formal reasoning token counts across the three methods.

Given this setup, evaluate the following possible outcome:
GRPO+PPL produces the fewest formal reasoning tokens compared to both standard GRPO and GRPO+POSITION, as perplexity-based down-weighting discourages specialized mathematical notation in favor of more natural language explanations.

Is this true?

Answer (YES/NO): NO